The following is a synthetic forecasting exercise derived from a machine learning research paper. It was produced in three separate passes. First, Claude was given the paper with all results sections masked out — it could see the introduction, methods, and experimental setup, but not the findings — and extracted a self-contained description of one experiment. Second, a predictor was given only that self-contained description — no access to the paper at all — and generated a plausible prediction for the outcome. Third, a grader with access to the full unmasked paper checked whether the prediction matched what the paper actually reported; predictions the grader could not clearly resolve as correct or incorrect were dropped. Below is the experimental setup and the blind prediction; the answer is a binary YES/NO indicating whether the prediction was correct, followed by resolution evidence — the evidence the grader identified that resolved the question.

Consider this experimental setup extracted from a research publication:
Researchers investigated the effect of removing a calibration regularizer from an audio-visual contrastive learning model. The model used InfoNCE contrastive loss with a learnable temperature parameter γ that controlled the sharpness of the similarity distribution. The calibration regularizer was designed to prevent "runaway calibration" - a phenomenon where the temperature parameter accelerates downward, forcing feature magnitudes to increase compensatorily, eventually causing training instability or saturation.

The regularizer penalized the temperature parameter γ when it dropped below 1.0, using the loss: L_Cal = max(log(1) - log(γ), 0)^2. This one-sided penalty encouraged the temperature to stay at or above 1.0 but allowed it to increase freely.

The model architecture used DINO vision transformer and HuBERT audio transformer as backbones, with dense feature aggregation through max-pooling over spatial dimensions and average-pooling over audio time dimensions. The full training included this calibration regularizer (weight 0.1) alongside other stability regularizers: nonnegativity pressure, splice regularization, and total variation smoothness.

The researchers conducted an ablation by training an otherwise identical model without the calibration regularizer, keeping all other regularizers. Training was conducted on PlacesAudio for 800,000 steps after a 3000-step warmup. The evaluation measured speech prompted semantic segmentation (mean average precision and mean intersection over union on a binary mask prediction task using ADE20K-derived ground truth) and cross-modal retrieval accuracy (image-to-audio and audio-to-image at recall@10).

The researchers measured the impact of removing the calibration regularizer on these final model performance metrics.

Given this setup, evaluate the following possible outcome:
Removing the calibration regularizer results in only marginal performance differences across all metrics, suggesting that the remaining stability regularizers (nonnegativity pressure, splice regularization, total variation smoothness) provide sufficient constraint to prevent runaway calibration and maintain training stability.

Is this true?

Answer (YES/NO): YES